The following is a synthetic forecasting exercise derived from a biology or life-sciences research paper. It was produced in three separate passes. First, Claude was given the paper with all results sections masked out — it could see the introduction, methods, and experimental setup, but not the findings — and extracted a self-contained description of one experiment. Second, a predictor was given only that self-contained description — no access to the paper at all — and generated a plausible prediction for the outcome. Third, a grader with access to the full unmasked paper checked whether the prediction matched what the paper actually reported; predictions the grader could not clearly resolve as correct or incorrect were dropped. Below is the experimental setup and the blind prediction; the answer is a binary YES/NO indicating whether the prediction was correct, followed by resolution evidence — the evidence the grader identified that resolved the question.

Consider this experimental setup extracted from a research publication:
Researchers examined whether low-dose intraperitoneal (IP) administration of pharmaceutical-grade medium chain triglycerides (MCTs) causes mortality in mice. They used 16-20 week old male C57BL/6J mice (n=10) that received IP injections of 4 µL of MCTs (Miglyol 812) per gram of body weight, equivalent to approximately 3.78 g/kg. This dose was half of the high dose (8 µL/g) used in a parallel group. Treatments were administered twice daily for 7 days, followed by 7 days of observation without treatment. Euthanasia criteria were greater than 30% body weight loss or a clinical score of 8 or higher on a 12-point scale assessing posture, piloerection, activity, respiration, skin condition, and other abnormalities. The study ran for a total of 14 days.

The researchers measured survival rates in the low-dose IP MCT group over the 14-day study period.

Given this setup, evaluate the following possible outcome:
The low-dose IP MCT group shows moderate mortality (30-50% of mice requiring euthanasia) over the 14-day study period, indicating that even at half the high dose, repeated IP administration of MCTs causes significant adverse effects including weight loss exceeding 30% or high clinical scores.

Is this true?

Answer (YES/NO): NO